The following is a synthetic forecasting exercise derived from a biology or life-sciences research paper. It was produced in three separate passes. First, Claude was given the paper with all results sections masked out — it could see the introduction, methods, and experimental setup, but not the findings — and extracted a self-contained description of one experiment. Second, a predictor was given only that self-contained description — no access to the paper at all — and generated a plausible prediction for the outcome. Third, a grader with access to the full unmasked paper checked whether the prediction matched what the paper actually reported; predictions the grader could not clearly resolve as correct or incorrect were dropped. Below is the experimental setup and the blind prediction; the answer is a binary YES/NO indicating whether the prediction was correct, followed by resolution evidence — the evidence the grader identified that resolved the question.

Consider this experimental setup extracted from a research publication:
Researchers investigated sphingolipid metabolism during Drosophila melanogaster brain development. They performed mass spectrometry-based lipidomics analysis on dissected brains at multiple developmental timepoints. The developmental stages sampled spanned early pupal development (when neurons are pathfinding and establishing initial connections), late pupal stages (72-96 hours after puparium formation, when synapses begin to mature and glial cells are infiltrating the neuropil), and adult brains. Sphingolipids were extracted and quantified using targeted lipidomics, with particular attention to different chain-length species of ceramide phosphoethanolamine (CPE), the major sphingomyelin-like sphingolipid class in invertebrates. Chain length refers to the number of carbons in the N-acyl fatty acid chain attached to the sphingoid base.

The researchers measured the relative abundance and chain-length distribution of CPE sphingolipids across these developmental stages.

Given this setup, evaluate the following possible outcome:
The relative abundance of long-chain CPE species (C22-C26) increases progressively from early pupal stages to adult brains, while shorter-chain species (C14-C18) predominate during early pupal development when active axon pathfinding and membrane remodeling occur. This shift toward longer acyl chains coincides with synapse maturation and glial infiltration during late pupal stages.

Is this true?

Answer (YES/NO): YES